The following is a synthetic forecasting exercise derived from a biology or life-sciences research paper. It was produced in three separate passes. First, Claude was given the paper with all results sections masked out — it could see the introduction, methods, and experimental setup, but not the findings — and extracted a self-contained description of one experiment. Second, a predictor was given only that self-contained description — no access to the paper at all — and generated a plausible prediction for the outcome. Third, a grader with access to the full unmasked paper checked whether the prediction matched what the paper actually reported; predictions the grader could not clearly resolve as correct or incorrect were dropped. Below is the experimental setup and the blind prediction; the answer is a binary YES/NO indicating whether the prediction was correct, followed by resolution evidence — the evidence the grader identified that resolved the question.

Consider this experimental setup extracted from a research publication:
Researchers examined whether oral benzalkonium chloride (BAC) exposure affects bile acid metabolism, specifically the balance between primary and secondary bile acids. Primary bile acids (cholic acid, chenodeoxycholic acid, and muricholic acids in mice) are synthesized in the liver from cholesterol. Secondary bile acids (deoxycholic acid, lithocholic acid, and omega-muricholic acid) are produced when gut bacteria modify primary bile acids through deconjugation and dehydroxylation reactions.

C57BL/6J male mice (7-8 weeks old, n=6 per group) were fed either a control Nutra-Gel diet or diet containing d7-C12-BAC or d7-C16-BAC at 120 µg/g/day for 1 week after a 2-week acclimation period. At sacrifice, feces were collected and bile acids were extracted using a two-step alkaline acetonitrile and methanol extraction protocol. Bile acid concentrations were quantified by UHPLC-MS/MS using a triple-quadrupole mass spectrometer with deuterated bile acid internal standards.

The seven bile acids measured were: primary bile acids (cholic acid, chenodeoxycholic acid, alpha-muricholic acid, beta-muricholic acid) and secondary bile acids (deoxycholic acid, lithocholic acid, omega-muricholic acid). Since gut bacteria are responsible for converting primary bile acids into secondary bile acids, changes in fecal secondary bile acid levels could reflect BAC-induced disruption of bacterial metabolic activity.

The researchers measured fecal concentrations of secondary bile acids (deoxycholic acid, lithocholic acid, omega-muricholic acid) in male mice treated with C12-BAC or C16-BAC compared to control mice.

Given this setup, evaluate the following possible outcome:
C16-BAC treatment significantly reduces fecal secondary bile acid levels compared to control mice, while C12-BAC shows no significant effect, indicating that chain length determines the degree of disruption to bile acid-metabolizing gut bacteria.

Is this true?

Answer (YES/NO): NO